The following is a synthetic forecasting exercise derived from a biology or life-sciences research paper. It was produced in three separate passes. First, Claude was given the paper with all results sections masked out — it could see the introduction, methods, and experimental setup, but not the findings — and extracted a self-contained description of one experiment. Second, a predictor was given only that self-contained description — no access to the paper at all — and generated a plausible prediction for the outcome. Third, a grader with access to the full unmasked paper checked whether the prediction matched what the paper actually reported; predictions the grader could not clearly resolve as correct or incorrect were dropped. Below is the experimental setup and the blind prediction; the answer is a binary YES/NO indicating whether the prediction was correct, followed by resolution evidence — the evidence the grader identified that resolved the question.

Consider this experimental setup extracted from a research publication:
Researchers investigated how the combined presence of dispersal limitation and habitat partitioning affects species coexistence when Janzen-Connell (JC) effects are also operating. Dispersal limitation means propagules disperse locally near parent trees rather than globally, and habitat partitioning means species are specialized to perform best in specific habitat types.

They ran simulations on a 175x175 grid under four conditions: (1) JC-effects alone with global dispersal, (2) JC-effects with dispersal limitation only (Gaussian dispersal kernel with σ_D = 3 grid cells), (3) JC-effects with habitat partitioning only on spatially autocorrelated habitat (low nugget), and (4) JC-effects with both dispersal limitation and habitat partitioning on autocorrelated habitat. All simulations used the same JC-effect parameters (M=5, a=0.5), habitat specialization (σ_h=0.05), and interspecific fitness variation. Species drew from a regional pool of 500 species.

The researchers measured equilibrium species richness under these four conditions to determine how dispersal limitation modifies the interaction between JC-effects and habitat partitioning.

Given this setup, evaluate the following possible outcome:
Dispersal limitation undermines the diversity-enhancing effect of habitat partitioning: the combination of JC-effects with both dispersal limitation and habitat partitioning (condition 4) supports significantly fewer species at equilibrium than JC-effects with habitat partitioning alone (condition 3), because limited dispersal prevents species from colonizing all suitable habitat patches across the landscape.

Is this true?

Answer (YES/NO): YES